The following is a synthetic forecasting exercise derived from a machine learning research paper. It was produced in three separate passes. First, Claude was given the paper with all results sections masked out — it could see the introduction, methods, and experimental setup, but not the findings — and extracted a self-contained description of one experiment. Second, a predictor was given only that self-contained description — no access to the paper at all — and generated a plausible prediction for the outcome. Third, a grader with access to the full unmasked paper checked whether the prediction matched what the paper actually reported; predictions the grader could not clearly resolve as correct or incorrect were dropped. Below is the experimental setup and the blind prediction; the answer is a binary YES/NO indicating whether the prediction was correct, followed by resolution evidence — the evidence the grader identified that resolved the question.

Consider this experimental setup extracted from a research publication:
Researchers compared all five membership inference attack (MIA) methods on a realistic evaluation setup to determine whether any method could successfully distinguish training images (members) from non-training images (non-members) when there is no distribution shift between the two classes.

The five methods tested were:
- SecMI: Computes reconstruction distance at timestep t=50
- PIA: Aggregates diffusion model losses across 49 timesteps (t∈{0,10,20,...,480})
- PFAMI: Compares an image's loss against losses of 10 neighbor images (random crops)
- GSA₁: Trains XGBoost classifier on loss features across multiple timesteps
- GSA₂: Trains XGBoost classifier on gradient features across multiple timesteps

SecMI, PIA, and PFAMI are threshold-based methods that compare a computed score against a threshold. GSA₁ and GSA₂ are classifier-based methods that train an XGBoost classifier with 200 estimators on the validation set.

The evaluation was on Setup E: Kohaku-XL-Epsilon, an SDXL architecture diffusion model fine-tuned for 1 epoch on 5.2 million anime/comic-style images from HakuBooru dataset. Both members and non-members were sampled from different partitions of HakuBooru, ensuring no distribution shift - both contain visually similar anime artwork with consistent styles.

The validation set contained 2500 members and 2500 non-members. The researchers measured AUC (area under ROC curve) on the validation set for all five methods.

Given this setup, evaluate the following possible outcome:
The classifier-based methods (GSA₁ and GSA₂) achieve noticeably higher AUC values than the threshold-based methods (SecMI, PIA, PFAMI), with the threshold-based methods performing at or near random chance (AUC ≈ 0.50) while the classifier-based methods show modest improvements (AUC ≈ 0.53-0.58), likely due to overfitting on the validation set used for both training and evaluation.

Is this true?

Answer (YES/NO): NO